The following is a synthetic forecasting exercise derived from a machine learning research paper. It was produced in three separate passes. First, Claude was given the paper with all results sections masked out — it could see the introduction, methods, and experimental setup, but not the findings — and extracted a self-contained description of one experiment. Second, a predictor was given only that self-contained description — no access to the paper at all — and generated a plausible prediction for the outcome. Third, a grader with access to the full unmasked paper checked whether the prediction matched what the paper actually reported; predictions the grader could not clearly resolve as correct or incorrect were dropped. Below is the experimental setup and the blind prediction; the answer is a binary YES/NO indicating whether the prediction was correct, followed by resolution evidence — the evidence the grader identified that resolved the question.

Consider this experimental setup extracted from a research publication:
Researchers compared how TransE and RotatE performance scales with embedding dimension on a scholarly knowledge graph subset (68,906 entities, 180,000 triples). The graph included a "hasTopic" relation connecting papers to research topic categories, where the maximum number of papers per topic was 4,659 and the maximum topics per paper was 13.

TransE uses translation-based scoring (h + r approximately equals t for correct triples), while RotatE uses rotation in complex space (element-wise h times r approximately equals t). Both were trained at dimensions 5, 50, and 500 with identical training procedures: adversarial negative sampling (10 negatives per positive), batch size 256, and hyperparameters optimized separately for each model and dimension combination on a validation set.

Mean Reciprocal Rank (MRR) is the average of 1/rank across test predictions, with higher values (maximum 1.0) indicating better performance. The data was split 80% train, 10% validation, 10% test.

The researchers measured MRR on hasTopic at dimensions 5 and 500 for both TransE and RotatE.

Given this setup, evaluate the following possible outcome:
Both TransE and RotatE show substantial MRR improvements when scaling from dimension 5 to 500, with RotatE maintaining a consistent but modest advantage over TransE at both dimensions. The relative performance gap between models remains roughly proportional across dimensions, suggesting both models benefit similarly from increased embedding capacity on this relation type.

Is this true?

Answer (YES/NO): NO